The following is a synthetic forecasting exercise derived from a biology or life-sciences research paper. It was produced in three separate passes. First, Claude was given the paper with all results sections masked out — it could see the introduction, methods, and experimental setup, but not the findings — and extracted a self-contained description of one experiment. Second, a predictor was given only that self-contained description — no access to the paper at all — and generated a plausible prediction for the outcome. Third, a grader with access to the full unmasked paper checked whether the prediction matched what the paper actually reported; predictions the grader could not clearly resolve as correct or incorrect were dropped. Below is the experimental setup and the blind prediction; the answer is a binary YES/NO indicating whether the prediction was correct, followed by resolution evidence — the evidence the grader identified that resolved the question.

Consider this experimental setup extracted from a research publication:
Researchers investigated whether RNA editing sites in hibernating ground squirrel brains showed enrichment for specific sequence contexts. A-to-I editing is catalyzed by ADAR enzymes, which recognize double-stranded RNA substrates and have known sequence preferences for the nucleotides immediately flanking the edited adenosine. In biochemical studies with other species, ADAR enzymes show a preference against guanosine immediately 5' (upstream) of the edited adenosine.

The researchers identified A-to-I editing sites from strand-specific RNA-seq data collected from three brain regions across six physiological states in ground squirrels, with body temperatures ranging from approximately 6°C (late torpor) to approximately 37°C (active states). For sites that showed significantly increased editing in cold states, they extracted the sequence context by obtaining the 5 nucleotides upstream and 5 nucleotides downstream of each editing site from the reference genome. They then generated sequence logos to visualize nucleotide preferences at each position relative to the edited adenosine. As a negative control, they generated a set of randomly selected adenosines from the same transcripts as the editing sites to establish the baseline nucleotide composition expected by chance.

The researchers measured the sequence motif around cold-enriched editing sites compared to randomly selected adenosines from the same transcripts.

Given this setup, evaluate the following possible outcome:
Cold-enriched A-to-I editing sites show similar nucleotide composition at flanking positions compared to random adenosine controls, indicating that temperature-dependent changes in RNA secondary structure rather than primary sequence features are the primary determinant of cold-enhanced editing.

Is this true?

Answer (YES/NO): NO